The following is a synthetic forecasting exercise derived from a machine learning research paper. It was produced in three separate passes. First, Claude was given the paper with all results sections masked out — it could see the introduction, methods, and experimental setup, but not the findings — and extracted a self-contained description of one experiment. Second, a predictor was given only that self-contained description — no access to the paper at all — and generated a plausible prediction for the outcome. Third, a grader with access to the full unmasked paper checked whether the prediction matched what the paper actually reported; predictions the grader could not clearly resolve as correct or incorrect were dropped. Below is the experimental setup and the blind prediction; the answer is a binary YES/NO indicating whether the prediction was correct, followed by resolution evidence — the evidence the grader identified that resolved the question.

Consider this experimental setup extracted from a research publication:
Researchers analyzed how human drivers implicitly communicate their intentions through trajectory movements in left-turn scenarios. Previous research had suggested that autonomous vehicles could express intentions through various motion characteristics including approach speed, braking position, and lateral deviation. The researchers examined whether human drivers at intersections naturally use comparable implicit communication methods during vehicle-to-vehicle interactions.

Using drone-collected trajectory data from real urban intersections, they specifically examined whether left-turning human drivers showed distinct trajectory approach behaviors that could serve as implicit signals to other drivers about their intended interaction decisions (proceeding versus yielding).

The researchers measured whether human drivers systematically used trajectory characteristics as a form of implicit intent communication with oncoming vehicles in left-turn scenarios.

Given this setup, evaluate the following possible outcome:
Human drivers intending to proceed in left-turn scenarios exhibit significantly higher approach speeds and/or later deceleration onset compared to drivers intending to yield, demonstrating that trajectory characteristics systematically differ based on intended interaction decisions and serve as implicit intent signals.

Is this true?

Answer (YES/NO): NO